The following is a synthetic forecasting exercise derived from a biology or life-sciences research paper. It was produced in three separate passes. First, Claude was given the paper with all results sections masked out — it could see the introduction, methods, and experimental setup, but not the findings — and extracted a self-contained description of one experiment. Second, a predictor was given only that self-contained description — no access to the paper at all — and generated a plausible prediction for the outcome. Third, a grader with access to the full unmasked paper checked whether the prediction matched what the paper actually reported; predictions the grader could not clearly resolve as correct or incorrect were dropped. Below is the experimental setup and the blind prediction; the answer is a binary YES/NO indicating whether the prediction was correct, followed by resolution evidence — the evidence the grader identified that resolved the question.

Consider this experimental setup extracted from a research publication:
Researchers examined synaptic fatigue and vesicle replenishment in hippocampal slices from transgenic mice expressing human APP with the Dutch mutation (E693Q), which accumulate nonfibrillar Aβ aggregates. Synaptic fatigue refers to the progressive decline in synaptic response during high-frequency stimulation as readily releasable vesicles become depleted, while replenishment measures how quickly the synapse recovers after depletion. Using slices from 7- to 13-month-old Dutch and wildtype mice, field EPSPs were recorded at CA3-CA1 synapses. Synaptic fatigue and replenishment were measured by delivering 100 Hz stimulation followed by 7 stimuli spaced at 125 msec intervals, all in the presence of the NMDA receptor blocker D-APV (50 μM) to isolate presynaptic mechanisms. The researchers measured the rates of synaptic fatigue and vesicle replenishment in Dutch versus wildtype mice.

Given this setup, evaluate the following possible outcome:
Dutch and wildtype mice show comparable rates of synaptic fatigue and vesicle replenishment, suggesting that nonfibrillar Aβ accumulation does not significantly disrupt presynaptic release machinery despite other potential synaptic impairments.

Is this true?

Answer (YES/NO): NO